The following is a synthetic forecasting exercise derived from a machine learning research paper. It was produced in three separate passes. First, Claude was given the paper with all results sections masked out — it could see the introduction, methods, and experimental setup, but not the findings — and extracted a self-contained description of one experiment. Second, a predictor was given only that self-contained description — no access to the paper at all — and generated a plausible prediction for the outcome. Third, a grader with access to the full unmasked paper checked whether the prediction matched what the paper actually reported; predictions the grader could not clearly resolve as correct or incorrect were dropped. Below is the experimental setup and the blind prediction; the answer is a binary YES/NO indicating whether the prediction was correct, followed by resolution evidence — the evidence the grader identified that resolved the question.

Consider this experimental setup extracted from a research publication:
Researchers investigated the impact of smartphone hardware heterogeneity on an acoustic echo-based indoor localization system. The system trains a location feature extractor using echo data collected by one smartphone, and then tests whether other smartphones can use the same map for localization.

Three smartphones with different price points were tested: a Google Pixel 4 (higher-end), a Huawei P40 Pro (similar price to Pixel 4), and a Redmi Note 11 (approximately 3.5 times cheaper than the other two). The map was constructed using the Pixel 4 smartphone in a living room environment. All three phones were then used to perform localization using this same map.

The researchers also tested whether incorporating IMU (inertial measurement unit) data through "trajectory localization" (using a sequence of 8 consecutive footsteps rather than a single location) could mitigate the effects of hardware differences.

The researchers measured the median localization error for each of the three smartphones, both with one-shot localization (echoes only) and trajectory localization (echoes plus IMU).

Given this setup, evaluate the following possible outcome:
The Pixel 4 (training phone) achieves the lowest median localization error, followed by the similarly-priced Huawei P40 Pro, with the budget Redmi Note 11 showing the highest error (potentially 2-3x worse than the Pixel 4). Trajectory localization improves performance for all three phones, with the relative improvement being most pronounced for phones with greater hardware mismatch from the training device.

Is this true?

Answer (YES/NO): NO